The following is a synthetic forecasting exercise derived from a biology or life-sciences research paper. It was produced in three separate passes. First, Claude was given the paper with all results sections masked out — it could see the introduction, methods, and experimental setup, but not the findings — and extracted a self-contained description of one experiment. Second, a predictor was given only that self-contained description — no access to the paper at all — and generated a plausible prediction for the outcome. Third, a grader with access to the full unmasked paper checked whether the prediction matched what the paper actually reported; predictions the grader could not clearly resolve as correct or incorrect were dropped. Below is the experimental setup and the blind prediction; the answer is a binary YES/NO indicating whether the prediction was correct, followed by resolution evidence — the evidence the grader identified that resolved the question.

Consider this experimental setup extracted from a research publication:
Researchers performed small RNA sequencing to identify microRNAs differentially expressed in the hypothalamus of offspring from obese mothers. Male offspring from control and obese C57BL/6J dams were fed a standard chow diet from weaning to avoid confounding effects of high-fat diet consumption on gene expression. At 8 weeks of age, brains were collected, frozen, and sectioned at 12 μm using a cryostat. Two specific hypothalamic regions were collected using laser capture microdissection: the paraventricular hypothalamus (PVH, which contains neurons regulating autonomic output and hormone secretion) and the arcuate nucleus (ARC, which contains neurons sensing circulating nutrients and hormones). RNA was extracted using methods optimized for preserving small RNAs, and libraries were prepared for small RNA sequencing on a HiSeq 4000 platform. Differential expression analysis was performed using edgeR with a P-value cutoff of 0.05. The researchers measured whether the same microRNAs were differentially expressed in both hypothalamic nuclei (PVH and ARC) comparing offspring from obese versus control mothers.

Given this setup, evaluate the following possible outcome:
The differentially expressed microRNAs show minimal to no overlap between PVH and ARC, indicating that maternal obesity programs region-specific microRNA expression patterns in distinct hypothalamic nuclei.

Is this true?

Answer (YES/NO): NO